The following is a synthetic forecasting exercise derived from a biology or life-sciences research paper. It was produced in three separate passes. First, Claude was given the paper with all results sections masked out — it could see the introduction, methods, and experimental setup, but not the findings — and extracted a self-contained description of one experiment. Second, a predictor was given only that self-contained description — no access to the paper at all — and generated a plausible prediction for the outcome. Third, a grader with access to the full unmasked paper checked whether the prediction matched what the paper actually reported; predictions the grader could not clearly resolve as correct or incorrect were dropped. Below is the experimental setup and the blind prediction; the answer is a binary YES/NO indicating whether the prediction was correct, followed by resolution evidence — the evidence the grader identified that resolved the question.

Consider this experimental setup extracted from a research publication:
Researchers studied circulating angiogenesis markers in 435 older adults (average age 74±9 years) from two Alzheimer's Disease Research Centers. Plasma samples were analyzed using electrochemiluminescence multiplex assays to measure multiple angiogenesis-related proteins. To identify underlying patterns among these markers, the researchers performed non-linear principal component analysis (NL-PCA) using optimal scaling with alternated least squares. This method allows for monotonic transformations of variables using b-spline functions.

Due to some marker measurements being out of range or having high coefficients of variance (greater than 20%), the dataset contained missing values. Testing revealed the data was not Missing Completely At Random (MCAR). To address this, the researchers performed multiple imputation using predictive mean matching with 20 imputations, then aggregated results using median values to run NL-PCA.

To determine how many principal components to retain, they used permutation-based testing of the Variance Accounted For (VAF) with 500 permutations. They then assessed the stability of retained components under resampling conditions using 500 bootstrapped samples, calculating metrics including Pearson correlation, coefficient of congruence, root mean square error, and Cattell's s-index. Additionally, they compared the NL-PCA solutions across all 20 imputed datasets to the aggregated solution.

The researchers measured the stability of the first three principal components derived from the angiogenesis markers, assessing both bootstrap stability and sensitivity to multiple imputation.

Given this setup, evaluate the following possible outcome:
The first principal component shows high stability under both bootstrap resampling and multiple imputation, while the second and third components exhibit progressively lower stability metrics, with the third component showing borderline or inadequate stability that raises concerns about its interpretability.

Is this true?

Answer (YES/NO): NO